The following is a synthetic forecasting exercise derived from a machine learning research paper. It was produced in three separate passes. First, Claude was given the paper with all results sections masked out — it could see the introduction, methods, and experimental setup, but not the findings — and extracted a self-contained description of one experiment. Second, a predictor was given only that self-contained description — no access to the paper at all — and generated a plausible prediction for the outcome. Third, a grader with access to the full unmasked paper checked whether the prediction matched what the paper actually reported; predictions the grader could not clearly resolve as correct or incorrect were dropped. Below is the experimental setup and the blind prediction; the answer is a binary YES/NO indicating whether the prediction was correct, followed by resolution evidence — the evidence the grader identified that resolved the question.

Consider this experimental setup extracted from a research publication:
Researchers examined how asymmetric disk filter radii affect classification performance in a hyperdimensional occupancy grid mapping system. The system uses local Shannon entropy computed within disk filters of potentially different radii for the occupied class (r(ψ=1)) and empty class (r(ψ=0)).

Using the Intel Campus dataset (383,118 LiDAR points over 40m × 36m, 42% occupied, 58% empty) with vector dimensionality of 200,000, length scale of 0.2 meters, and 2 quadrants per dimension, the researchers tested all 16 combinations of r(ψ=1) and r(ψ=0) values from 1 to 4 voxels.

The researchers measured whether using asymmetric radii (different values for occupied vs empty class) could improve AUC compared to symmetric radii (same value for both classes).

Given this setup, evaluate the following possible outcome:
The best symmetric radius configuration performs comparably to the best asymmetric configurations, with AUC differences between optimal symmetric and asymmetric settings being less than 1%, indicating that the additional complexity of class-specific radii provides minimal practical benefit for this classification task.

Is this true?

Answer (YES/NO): NO